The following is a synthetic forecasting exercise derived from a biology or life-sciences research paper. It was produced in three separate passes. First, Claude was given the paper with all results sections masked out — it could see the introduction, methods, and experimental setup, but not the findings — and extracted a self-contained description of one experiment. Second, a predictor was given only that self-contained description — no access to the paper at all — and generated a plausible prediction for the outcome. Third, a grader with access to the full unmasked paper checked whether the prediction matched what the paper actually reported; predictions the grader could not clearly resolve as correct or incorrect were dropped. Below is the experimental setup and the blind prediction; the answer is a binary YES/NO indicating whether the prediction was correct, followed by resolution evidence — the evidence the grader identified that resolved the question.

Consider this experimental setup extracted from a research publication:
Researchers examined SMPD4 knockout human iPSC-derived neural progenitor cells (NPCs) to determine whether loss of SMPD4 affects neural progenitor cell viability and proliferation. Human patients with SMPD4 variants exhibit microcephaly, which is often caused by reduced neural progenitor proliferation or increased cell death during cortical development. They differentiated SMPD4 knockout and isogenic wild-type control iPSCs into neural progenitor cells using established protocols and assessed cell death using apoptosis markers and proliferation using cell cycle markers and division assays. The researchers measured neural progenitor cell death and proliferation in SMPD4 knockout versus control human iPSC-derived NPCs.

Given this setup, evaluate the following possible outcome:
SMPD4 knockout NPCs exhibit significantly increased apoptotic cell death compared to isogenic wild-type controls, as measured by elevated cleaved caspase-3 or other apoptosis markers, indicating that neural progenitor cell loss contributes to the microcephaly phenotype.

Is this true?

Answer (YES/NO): YES